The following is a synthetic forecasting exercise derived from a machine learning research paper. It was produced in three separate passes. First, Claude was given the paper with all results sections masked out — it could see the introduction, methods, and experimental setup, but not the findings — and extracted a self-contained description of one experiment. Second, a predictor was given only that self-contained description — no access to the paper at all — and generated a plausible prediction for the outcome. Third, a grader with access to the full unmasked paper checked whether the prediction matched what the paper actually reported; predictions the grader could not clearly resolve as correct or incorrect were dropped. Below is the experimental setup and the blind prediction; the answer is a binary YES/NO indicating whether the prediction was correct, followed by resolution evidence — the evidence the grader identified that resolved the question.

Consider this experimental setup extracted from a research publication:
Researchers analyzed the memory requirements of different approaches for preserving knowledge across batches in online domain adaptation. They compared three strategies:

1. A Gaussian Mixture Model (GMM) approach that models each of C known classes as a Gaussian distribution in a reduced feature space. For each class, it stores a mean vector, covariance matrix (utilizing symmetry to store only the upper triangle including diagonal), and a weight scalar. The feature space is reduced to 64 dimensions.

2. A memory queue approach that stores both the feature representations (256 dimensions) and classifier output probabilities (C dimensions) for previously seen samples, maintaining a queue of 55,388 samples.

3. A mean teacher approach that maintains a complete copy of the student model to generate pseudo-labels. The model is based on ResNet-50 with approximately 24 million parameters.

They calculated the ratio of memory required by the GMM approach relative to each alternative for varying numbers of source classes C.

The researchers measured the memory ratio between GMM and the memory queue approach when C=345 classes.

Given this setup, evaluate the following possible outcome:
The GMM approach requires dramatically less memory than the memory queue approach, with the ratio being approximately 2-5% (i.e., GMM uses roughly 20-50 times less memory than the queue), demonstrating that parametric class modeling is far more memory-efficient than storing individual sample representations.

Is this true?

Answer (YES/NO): YES